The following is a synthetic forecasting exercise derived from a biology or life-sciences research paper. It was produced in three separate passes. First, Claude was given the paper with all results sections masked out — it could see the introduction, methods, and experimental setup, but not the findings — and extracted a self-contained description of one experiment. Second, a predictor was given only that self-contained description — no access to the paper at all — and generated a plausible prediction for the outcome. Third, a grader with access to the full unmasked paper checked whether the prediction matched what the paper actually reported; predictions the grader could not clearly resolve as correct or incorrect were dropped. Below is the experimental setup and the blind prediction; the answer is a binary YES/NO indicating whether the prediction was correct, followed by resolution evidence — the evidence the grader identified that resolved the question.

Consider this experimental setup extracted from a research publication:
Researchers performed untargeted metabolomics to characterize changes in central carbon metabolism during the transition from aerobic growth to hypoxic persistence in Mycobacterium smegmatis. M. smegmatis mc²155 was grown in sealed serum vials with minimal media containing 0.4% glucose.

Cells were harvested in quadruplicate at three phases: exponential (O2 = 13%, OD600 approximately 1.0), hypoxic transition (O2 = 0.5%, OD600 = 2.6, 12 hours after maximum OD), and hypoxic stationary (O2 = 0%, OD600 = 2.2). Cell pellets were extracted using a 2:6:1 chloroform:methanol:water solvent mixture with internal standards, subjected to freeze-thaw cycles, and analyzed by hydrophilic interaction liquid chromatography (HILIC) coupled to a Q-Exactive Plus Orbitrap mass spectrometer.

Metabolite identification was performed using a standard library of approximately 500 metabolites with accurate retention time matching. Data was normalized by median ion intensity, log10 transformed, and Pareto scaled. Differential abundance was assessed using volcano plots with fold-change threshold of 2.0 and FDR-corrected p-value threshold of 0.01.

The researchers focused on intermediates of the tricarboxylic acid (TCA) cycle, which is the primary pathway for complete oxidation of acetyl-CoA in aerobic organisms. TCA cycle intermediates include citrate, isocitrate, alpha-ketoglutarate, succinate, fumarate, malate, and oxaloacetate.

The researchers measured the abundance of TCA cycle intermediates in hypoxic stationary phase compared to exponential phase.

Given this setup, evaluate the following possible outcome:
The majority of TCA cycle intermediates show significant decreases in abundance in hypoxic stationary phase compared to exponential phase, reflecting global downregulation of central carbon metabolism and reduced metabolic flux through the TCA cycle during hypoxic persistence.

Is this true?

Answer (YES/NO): YES